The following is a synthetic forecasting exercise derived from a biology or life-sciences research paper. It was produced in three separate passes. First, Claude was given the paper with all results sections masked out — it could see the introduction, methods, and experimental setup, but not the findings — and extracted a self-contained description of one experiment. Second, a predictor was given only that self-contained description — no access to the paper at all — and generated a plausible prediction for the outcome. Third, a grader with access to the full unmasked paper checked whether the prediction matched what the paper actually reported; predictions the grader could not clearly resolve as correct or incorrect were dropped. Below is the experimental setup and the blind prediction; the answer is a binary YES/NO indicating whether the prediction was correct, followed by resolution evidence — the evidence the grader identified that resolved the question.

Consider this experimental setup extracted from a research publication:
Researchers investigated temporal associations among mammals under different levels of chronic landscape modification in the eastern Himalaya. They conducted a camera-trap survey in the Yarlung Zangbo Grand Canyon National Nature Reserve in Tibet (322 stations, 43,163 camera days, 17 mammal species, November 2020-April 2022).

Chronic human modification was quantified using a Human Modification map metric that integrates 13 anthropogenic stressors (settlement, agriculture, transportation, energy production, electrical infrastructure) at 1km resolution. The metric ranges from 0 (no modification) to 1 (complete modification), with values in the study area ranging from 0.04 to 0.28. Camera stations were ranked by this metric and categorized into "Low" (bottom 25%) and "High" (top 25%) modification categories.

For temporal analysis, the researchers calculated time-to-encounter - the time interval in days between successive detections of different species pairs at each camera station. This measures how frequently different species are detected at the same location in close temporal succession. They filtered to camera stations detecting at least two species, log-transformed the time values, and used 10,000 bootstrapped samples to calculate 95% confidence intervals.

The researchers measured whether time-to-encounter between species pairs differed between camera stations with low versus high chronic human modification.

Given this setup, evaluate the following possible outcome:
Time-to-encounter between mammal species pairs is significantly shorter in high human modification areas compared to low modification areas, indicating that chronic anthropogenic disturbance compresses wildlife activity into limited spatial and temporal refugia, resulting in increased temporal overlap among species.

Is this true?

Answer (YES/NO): YES